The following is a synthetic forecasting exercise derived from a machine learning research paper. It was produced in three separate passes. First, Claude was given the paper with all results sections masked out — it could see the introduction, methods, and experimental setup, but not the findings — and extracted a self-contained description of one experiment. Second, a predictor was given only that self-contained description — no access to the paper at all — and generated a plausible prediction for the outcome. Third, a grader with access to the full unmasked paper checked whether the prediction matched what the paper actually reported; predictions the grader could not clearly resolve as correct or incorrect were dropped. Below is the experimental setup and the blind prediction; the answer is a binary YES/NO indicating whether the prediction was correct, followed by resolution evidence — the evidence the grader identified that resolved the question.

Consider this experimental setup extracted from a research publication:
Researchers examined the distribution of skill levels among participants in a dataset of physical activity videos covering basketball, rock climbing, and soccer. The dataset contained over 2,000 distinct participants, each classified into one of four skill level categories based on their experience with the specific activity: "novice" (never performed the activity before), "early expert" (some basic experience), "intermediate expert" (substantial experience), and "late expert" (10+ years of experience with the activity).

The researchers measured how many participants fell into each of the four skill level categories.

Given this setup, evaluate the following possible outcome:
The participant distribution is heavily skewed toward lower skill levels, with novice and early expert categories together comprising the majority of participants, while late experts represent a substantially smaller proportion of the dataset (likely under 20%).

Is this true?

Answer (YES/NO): NO